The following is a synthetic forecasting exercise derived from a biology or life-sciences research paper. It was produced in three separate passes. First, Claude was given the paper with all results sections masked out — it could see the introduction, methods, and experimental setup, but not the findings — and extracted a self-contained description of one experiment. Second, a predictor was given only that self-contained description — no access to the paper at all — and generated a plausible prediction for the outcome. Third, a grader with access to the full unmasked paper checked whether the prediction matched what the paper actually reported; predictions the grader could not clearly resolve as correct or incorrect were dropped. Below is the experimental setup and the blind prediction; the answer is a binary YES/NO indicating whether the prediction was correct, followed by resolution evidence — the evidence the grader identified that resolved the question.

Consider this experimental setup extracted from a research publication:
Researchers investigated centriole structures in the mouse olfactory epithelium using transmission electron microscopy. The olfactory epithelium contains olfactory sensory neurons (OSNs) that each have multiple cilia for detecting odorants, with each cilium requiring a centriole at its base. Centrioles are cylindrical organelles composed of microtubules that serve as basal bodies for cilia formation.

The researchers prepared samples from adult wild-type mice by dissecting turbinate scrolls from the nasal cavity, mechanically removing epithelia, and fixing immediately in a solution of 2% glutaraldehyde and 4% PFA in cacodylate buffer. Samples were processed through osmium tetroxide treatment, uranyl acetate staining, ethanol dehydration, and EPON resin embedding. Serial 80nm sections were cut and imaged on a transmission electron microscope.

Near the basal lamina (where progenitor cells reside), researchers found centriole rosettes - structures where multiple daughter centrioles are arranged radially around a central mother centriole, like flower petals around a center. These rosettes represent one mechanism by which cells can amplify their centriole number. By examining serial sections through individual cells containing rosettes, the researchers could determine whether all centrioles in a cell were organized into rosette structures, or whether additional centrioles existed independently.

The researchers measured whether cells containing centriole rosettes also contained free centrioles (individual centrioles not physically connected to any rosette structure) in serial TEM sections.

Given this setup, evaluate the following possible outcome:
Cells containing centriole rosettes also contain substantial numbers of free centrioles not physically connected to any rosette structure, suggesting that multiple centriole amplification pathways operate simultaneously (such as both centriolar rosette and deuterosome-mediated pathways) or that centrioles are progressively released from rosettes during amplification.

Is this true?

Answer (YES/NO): NO